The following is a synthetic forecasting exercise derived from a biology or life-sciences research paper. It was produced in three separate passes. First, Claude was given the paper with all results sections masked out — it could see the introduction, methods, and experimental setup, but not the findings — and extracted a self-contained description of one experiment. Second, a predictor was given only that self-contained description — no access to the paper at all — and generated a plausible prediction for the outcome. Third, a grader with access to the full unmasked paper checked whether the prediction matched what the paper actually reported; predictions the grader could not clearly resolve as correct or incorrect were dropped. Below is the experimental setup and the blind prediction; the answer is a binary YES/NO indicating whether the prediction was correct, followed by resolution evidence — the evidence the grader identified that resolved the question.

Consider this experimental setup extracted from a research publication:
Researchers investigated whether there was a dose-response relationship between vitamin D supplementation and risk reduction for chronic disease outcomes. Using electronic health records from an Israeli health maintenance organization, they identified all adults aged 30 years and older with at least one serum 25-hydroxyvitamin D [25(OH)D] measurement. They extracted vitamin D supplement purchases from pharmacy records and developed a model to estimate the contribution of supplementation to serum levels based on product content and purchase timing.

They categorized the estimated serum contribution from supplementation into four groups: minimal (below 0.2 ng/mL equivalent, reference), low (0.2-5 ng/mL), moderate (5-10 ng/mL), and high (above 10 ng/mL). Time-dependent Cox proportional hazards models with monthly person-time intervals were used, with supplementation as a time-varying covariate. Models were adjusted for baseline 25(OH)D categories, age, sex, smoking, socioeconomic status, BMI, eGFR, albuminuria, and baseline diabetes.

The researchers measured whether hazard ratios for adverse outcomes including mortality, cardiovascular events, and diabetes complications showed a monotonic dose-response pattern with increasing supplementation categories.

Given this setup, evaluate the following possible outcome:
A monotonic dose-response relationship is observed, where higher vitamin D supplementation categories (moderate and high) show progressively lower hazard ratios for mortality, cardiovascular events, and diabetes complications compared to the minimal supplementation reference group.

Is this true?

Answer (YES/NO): YES